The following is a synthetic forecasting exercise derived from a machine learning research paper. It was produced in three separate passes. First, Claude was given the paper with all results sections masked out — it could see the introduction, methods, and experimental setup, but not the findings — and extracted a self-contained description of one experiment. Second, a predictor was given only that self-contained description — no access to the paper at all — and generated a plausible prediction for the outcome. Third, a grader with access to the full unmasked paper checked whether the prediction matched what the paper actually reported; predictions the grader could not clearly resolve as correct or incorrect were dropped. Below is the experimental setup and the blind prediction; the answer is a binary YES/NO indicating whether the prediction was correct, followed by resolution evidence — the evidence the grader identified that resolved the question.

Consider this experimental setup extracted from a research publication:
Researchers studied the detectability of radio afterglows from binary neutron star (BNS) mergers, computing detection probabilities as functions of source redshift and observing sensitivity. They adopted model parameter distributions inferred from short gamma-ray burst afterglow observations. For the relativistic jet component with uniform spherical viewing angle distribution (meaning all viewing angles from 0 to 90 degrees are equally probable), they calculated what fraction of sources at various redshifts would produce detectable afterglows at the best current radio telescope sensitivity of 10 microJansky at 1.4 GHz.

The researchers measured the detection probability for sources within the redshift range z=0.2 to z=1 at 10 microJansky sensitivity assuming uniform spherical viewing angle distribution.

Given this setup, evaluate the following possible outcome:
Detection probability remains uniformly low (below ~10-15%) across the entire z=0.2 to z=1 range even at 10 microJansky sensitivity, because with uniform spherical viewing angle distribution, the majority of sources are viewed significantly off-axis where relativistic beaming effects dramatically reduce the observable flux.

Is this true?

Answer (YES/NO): YES